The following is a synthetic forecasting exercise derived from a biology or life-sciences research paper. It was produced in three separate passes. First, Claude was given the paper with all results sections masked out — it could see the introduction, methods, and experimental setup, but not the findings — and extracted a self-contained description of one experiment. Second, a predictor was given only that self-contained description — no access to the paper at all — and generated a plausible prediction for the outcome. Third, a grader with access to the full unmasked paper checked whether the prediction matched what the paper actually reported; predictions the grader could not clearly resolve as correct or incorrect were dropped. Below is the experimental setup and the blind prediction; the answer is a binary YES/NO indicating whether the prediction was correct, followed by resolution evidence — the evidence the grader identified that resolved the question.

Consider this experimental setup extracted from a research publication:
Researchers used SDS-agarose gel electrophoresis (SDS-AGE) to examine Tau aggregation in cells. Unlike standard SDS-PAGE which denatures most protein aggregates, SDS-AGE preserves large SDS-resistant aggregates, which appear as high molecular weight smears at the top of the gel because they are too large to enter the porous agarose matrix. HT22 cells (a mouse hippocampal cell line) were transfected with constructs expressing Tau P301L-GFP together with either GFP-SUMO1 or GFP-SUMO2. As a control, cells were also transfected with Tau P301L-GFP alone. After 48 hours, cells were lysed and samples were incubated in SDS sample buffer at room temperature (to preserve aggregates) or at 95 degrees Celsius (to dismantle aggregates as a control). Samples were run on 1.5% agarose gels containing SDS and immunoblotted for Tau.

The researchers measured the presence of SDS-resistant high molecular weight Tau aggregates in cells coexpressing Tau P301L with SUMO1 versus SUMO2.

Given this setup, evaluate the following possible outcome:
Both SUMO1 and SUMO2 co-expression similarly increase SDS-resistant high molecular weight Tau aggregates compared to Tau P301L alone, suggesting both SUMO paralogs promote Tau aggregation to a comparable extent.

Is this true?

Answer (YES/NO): NO